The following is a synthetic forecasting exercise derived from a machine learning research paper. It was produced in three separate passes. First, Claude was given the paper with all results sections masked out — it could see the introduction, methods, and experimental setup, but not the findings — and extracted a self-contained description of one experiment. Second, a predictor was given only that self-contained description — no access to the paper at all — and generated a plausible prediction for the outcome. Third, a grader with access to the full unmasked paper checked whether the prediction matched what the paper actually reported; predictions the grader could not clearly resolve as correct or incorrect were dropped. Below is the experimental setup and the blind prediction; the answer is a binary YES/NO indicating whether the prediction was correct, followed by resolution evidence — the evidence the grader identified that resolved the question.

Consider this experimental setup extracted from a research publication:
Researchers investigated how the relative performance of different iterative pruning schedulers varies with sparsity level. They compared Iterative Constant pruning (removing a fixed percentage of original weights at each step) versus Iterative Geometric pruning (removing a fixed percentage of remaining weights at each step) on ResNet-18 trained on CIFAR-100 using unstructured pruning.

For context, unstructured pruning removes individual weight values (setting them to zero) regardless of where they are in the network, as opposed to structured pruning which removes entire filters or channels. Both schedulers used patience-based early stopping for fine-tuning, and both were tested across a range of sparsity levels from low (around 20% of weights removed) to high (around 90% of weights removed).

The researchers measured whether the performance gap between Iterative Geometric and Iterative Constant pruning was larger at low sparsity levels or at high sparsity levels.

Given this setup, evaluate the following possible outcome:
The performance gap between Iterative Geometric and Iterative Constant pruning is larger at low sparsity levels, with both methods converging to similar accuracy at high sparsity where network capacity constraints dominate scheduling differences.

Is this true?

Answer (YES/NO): NO